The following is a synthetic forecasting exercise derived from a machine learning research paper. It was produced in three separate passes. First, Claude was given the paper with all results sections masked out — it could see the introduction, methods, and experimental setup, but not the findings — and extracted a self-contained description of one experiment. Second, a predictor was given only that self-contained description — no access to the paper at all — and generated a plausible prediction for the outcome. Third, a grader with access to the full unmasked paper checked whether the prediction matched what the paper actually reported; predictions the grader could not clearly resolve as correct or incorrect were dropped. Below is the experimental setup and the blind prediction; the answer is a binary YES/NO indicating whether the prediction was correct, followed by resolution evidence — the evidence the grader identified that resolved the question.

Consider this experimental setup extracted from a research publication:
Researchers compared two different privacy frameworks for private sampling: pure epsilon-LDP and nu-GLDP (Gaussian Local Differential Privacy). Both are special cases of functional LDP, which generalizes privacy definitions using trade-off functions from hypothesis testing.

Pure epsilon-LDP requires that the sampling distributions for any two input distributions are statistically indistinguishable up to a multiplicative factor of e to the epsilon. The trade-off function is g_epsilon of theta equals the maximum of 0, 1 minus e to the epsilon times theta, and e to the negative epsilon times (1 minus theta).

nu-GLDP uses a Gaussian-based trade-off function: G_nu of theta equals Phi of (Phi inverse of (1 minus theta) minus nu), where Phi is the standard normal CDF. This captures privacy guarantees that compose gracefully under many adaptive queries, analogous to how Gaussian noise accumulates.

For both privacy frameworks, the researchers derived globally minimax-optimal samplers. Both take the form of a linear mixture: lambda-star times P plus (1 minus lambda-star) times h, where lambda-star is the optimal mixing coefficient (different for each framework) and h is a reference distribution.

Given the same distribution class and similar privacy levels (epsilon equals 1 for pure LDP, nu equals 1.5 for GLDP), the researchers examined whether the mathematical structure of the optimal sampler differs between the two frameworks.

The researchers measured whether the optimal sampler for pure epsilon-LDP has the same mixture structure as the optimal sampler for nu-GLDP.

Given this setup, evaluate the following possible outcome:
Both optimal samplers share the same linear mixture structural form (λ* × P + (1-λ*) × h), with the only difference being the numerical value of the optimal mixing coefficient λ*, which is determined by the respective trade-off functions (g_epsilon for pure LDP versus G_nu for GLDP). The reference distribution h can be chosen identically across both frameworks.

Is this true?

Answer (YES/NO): YES